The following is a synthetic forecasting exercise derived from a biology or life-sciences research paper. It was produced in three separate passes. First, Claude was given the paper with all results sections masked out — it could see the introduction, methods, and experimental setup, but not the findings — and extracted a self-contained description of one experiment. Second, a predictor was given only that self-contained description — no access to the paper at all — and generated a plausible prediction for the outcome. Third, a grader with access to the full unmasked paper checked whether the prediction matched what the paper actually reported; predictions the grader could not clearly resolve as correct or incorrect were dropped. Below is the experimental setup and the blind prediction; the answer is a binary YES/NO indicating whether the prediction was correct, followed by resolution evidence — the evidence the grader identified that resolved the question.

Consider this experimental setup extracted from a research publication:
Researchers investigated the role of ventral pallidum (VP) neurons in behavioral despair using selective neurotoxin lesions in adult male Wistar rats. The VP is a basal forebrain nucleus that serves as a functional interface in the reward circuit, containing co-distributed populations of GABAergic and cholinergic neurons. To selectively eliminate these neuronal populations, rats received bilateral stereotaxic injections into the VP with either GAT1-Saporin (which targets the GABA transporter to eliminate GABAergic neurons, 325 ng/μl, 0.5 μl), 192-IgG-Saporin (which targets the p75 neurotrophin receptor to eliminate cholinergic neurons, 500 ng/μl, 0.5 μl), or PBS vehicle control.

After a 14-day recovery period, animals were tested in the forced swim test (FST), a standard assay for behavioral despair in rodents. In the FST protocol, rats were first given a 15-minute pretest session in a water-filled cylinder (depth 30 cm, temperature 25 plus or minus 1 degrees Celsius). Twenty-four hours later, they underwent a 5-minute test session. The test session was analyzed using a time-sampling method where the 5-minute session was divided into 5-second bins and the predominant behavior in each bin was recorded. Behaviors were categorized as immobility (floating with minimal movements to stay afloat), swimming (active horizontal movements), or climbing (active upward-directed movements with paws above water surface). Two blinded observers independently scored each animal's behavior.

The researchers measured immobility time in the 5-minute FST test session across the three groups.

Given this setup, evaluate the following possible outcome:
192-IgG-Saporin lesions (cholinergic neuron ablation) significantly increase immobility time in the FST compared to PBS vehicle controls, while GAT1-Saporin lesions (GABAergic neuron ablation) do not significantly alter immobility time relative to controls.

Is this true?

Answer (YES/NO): NO